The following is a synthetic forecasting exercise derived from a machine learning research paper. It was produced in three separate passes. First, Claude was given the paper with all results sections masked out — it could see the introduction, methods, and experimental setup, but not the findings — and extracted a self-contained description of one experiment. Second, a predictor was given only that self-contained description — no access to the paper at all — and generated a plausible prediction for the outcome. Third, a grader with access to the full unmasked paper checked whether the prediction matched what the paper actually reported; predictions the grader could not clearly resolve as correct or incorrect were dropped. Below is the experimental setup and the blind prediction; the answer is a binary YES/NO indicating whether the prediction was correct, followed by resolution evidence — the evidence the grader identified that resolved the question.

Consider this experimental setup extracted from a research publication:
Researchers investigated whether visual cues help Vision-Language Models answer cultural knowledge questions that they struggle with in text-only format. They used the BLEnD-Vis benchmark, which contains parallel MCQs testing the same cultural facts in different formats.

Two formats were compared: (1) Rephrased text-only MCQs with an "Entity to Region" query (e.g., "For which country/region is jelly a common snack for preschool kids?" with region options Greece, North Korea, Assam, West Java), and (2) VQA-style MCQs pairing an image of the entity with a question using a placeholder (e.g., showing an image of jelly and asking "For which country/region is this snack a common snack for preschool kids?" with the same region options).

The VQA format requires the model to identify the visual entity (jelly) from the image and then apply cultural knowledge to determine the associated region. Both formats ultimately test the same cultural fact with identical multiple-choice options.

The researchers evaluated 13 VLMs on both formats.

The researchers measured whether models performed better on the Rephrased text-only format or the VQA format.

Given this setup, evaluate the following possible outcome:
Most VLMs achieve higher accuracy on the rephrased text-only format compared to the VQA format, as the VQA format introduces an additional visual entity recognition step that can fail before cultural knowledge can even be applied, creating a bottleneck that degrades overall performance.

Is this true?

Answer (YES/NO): NO